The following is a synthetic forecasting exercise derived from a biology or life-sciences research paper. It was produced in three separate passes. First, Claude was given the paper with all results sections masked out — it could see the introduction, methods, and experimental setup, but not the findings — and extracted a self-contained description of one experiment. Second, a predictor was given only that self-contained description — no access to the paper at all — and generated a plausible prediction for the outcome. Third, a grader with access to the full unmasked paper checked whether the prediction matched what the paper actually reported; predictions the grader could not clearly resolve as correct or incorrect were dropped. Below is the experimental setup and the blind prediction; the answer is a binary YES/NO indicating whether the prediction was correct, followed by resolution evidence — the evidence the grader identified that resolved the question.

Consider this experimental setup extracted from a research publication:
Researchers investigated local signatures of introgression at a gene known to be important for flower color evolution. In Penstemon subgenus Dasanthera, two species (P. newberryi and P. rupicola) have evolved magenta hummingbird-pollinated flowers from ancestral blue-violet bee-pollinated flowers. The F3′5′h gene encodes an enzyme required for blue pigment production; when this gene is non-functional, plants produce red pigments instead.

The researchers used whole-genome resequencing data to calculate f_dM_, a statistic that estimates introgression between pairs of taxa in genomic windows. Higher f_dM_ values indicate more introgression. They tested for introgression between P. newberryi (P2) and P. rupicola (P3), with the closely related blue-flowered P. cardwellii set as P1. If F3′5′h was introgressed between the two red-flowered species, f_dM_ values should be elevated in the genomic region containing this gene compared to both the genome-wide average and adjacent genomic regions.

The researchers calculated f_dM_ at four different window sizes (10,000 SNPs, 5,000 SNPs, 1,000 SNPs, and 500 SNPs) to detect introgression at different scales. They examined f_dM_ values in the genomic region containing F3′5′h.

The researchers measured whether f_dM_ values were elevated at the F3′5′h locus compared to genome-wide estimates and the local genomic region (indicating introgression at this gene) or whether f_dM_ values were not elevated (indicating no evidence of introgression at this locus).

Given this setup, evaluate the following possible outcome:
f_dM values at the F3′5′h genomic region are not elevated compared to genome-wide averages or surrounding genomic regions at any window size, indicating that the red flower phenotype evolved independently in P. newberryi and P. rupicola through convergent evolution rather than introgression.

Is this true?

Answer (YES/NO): YES